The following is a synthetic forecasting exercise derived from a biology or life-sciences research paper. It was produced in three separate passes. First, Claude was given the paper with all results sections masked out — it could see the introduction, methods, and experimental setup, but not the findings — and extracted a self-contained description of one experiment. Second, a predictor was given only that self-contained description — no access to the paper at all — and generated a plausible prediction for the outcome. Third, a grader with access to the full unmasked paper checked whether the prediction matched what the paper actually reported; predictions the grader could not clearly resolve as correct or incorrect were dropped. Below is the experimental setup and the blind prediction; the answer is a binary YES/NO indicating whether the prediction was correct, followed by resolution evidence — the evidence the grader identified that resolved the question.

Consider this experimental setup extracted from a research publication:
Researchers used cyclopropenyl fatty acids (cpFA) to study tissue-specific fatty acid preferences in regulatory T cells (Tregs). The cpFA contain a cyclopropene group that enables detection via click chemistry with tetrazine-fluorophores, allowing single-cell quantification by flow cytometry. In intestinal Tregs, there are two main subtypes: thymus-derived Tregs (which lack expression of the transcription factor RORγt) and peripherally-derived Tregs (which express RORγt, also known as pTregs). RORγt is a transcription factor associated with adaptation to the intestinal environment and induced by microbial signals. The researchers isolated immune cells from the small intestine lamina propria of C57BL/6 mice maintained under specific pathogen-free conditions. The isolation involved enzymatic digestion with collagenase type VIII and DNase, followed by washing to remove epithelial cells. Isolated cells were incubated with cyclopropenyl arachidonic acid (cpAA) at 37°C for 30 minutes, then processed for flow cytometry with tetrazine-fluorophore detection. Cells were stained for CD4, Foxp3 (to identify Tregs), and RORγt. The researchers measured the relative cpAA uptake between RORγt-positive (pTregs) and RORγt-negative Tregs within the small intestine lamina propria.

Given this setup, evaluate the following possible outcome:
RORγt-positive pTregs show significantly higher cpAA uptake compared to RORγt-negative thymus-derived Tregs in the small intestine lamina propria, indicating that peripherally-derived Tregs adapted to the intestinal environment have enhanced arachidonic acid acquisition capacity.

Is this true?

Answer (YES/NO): NO